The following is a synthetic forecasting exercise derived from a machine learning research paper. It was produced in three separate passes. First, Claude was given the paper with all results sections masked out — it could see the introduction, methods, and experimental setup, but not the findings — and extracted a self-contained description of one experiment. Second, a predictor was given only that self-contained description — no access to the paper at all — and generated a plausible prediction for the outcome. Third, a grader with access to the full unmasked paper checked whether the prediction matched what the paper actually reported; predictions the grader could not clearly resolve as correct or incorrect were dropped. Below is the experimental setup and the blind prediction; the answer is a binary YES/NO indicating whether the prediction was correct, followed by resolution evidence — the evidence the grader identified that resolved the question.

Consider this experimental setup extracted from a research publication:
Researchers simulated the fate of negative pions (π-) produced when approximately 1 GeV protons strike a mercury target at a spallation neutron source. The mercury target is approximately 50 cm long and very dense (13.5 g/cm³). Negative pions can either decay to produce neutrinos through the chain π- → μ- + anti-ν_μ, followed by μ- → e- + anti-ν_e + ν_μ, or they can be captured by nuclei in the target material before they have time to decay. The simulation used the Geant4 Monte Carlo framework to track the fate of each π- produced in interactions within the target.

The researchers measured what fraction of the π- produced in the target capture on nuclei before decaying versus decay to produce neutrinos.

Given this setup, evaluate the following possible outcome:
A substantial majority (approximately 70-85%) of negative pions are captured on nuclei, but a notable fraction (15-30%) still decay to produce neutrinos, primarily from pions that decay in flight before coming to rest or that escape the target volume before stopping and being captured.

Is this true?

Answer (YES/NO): NO